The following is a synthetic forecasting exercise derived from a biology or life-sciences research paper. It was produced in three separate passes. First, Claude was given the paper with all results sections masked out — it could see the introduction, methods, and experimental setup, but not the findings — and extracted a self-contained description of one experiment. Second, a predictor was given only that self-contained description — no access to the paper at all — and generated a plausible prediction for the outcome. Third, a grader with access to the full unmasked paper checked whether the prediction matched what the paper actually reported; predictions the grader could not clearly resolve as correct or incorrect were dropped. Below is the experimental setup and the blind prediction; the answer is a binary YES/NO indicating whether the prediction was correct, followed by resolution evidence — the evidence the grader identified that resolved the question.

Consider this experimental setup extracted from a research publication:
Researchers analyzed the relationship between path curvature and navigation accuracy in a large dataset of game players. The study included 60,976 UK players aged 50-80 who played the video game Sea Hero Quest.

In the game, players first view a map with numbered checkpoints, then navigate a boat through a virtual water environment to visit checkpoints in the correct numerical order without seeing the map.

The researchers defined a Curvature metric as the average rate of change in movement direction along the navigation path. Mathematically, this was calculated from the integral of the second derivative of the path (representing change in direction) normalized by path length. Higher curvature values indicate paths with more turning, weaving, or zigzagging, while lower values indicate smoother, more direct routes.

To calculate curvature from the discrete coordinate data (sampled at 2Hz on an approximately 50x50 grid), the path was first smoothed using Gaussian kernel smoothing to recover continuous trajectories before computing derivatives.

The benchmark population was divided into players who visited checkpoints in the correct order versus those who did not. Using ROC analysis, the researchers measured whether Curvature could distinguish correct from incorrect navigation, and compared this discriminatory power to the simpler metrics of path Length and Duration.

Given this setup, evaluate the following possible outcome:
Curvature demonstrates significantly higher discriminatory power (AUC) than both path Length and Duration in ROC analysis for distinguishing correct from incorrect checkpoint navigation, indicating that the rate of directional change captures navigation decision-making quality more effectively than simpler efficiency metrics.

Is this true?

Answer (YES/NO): NO